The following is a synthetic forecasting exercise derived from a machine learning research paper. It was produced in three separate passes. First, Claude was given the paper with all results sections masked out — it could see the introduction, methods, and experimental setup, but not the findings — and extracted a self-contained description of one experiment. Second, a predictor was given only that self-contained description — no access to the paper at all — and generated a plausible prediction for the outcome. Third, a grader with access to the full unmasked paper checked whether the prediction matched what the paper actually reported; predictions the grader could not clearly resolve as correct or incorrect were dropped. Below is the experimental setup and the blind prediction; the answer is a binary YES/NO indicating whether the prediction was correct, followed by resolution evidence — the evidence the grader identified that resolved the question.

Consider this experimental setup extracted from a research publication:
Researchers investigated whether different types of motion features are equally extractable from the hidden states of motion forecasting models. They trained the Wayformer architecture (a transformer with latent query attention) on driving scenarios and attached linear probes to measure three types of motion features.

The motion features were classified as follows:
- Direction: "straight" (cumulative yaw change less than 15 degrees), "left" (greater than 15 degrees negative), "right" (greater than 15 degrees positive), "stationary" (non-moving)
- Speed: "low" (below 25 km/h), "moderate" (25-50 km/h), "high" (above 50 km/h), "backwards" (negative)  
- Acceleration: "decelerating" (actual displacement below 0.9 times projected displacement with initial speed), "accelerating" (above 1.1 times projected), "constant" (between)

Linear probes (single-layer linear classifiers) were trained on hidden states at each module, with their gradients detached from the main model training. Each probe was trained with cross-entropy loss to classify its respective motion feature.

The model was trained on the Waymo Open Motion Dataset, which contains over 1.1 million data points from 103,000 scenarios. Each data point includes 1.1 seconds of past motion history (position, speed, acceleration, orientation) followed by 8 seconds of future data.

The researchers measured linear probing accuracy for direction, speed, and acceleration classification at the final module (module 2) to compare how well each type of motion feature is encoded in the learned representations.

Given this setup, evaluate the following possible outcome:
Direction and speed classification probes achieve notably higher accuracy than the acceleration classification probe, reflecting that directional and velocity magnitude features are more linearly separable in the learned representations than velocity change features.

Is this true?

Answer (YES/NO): NO